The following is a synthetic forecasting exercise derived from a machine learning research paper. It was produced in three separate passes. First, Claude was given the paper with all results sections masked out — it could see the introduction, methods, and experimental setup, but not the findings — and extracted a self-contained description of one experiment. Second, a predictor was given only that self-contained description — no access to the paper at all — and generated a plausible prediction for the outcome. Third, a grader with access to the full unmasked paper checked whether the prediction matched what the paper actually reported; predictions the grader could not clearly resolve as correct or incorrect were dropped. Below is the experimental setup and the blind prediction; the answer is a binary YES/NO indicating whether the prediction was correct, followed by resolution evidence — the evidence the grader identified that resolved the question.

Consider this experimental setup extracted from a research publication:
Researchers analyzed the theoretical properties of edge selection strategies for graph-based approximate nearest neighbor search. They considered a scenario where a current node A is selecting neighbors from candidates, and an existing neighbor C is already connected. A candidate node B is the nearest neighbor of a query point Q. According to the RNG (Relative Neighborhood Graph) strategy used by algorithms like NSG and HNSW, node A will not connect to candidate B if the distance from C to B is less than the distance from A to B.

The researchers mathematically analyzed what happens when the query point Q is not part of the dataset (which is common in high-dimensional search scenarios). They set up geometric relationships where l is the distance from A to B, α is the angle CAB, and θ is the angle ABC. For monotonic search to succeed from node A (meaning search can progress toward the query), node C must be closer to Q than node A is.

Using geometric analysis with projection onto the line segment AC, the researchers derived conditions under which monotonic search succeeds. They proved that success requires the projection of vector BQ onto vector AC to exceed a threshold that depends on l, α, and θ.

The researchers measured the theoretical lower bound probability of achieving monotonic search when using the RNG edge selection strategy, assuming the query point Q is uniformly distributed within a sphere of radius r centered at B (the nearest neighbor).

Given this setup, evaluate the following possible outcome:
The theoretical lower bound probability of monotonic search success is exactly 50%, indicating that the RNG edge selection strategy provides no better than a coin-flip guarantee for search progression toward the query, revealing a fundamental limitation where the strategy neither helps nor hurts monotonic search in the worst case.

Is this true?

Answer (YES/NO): YES